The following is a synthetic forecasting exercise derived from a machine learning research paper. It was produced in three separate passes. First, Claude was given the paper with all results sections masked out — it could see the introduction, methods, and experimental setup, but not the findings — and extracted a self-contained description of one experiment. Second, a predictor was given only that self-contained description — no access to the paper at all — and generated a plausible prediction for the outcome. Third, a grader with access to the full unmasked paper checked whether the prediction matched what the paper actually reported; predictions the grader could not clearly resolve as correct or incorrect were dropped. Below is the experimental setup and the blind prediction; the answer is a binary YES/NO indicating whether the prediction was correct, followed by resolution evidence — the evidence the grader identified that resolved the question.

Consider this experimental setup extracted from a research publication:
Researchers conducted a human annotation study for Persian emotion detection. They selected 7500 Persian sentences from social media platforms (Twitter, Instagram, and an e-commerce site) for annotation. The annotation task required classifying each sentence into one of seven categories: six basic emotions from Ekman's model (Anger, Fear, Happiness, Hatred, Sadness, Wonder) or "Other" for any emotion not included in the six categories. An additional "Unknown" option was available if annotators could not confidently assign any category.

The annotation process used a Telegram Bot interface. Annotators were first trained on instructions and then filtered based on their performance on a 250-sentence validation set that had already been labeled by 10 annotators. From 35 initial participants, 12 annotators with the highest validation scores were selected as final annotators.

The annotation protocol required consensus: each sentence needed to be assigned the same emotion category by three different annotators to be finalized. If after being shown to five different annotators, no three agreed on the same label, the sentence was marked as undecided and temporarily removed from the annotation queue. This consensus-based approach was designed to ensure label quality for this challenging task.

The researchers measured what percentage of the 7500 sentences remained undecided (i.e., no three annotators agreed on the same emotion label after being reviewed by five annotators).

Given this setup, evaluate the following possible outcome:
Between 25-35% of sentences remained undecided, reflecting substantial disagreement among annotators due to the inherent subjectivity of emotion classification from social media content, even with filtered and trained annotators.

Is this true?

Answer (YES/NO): NO